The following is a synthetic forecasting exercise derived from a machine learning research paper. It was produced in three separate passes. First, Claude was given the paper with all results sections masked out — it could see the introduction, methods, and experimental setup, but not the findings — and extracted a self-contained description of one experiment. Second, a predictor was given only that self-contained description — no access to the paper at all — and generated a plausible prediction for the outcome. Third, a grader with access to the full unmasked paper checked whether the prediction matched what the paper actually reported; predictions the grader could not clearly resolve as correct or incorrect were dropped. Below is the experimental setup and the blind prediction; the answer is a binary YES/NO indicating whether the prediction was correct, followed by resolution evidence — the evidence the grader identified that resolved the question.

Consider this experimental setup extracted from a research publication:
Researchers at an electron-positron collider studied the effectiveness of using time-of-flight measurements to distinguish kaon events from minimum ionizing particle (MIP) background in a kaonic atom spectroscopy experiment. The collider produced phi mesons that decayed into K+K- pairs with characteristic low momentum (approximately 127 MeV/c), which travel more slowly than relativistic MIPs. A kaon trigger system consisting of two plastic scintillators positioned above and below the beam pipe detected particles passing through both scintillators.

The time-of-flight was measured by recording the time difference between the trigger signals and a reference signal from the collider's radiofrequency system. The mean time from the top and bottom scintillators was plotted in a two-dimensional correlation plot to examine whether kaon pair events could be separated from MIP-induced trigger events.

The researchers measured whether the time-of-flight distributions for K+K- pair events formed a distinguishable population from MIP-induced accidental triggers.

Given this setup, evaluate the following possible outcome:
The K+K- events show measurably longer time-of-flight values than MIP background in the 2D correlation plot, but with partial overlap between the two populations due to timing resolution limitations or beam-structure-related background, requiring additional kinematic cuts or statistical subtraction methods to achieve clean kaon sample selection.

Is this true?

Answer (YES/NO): NO